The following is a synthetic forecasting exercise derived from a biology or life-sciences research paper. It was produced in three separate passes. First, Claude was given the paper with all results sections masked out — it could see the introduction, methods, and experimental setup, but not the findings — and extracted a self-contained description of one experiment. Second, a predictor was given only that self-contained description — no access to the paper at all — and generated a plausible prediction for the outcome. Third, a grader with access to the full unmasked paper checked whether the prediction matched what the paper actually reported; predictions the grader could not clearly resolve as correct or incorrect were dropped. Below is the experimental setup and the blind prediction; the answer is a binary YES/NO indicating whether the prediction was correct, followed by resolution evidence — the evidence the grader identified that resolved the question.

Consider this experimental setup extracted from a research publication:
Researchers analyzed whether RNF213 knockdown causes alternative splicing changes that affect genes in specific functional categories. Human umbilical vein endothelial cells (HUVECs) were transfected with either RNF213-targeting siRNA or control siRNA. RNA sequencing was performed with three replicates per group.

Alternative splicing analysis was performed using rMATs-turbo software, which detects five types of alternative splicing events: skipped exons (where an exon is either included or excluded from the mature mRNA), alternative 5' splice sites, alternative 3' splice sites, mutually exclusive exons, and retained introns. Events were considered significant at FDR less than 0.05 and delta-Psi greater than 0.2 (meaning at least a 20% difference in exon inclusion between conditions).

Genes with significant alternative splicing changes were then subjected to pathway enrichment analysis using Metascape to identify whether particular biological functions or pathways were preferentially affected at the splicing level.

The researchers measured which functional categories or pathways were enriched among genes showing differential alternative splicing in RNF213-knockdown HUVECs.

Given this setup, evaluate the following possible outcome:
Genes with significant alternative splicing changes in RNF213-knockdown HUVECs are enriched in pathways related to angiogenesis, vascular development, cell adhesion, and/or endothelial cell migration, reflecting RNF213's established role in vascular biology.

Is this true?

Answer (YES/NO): NO